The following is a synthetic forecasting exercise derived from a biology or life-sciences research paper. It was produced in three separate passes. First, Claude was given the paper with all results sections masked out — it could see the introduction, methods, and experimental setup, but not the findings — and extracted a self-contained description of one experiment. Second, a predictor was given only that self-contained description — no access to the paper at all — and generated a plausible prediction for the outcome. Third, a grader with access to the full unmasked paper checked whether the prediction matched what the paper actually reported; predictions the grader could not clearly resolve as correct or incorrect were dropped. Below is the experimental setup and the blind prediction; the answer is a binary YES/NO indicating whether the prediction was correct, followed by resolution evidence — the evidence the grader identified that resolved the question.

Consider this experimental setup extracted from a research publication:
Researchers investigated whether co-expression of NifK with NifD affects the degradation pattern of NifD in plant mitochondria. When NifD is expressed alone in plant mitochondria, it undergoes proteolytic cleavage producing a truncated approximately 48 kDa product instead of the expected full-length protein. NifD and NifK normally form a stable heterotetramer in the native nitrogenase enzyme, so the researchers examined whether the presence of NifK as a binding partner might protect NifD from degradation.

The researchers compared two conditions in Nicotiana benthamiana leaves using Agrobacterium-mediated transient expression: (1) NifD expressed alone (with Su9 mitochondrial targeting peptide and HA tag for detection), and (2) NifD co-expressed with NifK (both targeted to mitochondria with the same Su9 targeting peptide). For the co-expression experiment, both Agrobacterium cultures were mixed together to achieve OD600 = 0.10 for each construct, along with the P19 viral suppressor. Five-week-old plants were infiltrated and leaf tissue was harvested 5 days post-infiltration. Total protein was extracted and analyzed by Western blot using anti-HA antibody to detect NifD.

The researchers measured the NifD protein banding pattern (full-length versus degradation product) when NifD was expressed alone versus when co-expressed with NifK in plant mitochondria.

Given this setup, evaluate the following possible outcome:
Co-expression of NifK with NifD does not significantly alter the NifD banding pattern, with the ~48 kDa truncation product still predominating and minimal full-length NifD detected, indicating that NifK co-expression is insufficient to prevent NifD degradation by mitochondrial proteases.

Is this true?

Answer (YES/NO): YES